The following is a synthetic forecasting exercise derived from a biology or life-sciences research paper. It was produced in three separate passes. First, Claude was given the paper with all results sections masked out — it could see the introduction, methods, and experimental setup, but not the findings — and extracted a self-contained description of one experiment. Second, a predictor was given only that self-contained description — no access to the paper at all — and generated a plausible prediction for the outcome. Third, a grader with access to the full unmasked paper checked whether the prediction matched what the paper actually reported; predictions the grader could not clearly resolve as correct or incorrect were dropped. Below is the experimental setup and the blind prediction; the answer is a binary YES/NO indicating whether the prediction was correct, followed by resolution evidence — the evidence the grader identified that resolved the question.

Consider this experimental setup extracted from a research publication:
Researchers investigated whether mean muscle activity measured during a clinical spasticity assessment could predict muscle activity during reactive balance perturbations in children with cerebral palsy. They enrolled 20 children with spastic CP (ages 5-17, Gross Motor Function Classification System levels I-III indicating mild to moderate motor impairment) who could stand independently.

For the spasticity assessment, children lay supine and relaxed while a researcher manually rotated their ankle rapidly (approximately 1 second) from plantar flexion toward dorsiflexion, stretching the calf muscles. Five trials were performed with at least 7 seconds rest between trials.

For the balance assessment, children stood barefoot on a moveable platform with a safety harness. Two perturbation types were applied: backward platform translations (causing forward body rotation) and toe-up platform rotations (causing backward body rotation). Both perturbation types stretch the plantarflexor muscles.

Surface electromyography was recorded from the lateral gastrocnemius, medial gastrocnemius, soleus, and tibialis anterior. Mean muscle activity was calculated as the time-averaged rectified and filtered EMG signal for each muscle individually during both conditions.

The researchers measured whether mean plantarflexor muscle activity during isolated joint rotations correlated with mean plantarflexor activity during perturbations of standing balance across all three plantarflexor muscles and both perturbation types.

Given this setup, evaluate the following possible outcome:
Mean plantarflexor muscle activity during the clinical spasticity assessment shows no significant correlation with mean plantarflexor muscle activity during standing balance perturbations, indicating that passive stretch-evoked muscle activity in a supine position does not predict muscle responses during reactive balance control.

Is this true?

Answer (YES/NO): NO